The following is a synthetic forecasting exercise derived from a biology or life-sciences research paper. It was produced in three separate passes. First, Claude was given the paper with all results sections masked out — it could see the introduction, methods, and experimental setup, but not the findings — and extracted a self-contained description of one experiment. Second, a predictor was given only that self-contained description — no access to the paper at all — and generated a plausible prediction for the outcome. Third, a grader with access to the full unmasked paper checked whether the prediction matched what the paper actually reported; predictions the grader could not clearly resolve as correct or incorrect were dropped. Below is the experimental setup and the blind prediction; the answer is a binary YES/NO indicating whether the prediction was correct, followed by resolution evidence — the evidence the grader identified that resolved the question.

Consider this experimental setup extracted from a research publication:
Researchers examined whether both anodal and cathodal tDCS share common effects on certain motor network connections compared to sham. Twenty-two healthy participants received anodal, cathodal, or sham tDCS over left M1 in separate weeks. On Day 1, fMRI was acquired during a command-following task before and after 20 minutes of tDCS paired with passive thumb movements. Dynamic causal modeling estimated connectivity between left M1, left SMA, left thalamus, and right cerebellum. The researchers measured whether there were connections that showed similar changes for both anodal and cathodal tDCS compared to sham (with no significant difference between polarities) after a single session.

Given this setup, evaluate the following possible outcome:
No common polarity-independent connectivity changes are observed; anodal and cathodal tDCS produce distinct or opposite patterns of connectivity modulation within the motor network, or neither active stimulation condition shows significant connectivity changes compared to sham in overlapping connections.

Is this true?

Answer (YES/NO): NO